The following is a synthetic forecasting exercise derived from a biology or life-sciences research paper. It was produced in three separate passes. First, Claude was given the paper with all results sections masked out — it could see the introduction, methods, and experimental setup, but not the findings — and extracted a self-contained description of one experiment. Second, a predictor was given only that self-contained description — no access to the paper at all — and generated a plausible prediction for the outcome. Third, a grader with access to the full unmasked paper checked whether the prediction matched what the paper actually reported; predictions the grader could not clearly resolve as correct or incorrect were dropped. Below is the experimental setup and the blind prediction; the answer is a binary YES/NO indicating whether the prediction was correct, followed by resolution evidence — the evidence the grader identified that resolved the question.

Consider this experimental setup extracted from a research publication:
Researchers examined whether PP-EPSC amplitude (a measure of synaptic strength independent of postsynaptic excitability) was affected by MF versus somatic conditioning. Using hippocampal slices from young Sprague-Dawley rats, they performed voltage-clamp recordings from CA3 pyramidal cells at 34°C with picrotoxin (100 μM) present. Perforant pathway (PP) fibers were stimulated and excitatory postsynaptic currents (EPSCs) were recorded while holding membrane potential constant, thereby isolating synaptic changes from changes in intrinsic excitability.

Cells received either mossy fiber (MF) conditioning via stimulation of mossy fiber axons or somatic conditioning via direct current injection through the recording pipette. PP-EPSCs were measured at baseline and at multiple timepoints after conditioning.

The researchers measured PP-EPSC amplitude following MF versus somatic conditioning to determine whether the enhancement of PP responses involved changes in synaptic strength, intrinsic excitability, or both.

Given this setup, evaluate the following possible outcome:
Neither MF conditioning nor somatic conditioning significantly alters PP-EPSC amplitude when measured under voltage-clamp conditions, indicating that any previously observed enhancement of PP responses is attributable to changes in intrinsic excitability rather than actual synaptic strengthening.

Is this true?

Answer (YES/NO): YES